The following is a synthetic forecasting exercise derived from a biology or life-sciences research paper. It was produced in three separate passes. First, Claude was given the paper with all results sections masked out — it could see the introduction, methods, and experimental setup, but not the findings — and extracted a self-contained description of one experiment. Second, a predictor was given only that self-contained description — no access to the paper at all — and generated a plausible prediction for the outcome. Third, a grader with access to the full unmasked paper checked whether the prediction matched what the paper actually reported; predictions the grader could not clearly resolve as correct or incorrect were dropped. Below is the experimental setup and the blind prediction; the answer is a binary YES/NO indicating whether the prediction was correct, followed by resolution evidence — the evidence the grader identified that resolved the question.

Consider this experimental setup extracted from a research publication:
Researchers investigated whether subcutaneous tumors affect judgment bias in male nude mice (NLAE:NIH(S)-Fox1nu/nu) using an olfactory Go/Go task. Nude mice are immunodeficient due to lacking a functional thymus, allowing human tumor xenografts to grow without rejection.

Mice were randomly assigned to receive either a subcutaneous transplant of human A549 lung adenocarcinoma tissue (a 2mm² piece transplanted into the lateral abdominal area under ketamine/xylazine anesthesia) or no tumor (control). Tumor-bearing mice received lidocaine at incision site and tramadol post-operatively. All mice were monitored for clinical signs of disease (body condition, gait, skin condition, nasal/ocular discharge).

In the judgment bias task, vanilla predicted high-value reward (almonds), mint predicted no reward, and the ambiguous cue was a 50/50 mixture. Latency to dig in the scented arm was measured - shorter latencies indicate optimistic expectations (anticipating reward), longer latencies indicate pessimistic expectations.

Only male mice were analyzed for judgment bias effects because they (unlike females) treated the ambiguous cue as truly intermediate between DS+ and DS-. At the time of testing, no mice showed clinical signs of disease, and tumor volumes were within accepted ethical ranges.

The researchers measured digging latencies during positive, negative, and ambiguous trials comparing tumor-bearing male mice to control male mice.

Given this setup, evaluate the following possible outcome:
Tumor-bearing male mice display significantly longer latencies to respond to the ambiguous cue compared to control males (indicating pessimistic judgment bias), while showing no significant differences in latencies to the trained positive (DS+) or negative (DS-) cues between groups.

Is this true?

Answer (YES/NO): NO